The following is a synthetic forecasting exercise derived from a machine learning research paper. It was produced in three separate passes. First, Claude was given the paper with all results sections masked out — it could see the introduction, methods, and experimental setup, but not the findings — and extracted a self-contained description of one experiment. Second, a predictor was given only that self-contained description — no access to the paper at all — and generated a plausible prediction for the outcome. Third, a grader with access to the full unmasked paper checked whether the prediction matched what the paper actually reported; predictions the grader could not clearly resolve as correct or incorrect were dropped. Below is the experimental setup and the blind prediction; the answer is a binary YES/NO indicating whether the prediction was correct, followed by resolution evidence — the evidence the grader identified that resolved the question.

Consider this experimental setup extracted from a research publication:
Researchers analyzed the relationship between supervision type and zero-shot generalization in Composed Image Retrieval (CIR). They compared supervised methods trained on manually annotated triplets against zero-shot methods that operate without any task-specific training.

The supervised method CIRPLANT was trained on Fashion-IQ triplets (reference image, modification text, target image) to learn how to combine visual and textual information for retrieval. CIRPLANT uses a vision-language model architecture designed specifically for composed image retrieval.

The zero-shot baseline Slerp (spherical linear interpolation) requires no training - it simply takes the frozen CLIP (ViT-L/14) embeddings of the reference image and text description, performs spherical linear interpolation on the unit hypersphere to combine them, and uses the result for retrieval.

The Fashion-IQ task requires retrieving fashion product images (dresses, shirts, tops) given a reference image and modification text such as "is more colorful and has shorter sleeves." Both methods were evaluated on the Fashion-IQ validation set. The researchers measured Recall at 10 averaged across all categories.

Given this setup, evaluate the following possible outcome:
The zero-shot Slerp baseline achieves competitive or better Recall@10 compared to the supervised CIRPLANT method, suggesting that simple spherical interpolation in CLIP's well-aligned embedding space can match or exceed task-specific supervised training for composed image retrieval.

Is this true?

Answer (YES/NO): YES